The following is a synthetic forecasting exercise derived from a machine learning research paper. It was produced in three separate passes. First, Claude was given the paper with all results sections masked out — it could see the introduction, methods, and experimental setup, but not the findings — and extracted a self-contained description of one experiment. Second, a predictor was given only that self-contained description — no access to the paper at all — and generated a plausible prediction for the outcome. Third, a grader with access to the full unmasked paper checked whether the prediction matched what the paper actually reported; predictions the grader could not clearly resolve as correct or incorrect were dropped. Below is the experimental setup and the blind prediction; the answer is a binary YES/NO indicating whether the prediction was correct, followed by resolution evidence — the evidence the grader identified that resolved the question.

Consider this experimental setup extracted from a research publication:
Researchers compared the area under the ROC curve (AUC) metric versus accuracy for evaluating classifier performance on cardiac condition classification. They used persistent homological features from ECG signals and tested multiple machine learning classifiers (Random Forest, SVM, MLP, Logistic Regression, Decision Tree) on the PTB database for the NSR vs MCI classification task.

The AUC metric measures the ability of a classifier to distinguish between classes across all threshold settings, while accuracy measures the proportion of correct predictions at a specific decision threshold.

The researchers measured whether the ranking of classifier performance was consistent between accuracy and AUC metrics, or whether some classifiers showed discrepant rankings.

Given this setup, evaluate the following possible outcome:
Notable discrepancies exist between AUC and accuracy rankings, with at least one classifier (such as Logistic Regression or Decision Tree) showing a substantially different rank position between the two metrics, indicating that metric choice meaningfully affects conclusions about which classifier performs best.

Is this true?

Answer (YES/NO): NO